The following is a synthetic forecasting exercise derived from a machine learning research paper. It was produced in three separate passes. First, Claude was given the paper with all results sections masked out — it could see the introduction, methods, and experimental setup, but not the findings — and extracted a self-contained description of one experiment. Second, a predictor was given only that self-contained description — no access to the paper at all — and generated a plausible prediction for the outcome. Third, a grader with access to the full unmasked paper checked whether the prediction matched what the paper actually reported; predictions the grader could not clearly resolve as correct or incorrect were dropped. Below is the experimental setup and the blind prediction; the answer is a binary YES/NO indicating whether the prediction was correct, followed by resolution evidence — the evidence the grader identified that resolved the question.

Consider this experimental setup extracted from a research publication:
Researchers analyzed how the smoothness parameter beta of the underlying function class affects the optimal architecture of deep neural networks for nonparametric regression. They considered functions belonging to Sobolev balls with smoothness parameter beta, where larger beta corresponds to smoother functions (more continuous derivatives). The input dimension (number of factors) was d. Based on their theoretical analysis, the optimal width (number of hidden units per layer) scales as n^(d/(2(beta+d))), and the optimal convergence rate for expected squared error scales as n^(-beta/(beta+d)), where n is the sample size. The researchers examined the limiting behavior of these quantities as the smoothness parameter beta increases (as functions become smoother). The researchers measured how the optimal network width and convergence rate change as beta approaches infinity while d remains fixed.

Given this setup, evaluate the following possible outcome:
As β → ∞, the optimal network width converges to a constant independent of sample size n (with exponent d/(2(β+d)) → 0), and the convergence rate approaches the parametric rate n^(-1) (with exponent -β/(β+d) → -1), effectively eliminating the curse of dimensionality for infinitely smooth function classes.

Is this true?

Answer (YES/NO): NO